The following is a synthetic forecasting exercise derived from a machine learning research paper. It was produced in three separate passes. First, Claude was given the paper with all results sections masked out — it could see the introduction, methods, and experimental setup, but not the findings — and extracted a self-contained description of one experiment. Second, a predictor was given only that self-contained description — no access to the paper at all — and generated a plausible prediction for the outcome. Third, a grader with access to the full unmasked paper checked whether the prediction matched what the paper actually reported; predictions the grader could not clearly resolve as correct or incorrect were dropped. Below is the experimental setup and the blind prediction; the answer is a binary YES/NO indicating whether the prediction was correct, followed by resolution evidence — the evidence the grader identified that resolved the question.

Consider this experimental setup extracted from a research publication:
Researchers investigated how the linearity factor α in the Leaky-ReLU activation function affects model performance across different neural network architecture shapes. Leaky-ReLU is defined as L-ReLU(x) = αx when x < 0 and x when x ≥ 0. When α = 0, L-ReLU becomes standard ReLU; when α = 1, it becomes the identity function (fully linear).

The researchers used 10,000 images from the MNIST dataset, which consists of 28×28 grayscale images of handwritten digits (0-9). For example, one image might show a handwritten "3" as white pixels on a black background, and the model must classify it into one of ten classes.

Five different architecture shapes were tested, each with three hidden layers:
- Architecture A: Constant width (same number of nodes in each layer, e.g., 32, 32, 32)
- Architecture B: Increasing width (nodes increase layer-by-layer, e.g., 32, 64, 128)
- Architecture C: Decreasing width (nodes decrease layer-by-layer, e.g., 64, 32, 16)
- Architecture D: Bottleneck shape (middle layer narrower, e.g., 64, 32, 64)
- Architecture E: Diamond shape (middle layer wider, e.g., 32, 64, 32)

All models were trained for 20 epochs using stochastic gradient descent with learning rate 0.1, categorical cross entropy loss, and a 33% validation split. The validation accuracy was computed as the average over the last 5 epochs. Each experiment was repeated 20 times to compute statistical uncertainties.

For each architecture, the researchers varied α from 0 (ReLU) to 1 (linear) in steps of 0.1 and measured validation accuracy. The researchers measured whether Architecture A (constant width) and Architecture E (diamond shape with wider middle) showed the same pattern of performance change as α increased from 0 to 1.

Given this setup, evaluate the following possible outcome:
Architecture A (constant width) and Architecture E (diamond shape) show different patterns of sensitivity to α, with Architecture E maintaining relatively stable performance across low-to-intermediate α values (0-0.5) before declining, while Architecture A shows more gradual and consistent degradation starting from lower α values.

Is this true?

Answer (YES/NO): NO